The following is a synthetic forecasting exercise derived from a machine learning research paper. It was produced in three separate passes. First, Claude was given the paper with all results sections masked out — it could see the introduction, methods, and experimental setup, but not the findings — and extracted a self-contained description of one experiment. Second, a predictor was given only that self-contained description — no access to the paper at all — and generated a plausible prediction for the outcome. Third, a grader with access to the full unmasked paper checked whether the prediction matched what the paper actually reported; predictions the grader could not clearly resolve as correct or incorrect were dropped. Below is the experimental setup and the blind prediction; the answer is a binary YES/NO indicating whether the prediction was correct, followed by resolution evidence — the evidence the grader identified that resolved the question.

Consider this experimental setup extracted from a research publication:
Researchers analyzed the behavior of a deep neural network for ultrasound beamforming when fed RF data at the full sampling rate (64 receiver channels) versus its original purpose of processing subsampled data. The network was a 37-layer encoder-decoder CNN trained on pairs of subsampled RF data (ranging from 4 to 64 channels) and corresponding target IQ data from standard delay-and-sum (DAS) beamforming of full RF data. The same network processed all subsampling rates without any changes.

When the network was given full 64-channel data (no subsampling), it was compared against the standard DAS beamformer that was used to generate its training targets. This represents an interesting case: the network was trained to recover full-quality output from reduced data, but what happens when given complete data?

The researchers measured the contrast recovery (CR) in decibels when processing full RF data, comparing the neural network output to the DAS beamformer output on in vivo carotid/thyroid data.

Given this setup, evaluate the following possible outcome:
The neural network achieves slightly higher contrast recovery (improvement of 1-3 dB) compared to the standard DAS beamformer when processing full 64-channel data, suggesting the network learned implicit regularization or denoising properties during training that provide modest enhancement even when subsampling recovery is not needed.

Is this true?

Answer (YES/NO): NO